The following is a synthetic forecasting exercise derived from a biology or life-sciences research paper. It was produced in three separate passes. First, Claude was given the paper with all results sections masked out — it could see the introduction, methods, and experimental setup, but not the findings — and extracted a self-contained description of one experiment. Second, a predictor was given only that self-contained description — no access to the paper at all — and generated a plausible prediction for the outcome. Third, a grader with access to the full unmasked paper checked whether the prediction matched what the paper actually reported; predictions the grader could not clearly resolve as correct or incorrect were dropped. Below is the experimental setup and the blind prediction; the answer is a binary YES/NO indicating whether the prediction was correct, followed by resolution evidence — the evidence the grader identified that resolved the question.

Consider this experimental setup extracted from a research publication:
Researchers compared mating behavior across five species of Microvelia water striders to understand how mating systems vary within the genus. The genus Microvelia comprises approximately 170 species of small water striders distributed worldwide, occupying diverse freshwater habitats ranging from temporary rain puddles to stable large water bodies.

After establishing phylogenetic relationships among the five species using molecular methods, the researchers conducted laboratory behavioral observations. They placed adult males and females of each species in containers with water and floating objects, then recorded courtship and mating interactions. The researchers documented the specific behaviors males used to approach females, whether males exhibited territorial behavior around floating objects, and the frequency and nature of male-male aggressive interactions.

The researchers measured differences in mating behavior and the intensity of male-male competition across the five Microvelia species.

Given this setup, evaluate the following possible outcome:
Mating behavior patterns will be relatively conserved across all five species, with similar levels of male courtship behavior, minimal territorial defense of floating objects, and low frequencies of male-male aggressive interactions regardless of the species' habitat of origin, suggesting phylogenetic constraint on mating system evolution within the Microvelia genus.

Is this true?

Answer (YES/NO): NO